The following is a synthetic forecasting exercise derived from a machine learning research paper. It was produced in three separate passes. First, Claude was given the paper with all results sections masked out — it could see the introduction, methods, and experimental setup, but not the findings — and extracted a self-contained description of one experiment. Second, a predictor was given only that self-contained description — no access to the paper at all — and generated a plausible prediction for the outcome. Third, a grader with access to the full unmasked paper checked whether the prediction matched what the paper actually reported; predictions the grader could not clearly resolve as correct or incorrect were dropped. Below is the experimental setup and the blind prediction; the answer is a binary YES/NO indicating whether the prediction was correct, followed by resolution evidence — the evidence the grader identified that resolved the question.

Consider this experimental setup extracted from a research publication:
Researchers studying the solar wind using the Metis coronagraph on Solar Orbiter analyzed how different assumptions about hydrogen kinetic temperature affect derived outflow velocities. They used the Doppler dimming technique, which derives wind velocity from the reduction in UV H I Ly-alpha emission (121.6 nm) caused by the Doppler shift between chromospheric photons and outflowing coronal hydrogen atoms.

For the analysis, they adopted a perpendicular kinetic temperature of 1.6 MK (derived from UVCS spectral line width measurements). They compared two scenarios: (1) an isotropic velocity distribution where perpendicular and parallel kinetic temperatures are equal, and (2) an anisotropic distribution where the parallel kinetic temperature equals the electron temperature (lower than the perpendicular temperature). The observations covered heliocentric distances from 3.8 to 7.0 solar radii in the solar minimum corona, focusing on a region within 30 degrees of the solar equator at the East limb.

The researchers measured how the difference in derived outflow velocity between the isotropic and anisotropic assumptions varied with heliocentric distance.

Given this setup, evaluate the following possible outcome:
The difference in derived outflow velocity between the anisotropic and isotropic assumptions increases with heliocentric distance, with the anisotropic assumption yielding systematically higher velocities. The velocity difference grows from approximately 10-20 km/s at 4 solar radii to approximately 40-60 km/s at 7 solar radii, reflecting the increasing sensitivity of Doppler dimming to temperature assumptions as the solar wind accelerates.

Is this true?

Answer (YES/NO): NO